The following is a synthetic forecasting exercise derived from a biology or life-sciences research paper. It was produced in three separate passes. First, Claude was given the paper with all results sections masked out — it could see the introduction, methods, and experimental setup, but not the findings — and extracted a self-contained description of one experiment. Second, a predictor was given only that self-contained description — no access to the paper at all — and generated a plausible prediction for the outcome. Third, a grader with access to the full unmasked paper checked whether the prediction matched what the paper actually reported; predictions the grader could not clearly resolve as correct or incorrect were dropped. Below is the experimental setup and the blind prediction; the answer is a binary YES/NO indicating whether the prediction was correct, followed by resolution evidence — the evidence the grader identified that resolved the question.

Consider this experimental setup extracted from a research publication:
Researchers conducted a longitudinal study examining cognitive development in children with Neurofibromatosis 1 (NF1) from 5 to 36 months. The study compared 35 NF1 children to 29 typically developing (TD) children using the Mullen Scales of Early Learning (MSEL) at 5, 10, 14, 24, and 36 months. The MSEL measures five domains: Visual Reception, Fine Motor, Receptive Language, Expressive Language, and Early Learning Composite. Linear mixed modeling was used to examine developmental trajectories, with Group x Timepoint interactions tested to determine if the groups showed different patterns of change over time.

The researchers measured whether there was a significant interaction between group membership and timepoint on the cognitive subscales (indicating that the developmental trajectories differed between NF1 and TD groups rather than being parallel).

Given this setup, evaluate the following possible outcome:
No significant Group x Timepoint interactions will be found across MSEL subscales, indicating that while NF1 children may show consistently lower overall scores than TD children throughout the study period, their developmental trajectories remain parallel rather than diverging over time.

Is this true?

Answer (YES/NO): NO